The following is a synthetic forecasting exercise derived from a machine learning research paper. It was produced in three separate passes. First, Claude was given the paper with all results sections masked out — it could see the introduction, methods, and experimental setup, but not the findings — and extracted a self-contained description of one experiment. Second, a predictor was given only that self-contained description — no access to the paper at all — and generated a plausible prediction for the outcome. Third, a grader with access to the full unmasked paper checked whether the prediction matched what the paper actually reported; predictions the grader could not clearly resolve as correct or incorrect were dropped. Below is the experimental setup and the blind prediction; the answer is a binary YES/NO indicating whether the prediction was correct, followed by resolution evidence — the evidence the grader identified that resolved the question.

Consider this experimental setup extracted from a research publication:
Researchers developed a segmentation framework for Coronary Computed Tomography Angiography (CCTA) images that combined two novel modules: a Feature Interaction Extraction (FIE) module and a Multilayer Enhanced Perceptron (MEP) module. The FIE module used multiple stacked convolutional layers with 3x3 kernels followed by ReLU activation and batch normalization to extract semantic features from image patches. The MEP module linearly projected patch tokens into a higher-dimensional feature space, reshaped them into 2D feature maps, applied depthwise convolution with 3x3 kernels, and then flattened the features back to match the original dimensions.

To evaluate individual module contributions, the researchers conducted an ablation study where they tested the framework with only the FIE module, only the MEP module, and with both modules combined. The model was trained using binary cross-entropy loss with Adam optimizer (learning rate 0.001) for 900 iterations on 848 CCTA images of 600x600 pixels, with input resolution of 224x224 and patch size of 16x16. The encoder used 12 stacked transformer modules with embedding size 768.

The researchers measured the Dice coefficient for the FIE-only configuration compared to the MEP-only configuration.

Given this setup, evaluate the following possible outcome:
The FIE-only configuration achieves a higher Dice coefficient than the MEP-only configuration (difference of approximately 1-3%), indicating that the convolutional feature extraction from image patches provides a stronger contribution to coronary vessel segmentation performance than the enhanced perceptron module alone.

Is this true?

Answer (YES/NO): YES